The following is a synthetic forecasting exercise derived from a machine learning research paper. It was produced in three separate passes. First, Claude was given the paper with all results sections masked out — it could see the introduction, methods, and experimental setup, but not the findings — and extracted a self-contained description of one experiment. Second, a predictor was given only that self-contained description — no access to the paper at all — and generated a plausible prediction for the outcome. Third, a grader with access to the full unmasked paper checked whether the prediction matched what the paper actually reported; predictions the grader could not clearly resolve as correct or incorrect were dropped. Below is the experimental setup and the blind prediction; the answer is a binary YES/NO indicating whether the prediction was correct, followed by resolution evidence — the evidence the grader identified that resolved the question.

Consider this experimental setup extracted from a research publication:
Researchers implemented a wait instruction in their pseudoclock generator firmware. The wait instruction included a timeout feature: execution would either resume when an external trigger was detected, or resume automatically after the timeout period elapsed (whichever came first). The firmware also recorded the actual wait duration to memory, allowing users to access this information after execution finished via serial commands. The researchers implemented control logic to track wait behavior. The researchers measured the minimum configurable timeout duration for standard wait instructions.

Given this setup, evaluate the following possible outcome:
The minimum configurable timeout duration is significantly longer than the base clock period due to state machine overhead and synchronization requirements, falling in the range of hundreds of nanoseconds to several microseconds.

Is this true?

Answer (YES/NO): NO